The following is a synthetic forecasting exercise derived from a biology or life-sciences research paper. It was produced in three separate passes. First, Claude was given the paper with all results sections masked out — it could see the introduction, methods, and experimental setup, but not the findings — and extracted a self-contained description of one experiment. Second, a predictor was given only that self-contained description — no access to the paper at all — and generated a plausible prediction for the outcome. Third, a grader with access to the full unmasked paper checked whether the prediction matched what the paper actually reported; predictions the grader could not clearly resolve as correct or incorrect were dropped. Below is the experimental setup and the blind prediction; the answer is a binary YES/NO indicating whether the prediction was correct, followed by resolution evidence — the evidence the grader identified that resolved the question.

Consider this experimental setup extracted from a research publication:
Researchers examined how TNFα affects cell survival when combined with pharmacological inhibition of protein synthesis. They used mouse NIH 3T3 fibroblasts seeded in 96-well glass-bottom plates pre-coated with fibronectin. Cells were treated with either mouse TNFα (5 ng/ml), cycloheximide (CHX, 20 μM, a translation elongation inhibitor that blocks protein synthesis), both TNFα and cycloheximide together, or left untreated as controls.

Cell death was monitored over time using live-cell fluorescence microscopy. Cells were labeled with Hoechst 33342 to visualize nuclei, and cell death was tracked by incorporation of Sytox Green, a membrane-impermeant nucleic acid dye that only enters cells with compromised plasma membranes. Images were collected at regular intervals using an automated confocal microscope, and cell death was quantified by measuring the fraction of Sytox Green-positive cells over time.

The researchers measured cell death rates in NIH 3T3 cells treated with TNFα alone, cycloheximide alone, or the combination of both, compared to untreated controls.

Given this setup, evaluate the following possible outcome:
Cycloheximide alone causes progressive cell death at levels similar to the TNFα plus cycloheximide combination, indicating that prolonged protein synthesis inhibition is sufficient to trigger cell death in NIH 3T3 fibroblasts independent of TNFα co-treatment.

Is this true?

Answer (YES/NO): NO